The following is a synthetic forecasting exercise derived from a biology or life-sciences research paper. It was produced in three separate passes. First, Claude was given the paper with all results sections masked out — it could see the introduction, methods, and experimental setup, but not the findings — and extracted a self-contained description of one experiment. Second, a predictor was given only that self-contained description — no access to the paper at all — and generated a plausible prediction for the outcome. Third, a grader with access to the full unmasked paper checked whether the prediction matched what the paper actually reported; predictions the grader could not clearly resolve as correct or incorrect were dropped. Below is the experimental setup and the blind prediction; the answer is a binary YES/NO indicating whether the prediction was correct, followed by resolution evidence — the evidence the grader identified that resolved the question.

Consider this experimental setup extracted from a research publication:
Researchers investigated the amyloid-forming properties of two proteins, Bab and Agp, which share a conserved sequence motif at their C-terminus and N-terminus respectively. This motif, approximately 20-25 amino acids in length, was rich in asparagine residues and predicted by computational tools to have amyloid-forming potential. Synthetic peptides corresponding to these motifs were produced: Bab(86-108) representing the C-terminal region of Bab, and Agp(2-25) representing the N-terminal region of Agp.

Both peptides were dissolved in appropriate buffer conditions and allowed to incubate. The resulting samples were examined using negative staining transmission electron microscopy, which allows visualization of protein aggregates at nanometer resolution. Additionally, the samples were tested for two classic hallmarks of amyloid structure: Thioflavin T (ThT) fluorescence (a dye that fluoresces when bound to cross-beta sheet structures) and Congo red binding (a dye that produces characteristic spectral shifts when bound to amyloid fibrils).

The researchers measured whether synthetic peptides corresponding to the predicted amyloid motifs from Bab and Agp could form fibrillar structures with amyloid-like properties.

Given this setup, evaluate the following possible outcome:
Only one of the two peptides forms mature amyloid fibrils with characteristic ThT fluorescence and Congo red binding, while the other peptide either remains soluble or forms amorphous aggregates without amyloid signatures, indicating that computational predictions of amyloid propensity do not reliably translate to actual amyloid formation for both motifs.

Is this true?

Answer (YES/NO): NO